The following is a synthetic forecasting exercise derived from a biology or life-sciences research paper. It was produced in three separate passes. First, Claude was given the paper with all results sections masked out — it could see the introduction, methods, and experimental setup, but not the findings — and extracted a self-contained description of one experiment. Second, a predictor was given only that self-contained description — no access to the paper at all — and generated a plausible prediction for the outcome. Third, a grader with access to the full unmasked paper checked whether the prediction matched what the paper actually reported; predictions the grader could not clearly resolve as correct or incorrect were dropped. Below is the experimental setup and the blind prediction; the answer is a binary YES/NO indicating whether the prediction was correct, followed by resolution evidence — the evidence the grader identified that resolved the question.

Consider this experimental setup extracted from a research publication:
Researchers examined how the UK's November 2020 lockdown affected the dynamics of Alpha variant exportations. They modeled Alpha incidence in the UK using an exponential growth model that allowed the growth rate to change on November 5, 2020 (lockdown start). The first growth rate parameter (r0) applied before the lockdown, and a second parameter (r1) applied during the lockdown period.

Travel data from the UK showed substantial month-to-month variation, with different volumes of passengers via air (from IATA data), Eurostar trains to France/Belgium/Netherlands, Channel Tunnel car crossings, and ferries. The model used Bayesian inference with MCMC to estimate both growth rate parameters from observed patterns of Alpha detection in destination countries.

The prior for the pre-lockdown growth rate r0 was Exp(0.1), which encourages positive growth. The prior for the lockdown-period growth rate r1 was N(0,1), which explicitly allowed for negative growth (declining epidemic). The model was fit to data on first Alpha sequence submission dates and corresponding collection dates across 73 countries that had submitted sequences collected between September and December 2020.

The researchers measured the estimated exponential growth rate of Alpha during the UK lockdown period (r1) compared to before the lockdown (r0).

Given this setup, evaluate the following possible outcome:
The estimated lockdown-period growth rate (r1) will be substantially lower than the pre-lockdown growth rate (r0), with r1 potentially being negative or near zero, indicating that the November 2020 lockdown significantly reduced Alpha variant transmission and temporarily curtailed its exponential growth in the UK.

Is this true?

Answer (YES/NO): NO